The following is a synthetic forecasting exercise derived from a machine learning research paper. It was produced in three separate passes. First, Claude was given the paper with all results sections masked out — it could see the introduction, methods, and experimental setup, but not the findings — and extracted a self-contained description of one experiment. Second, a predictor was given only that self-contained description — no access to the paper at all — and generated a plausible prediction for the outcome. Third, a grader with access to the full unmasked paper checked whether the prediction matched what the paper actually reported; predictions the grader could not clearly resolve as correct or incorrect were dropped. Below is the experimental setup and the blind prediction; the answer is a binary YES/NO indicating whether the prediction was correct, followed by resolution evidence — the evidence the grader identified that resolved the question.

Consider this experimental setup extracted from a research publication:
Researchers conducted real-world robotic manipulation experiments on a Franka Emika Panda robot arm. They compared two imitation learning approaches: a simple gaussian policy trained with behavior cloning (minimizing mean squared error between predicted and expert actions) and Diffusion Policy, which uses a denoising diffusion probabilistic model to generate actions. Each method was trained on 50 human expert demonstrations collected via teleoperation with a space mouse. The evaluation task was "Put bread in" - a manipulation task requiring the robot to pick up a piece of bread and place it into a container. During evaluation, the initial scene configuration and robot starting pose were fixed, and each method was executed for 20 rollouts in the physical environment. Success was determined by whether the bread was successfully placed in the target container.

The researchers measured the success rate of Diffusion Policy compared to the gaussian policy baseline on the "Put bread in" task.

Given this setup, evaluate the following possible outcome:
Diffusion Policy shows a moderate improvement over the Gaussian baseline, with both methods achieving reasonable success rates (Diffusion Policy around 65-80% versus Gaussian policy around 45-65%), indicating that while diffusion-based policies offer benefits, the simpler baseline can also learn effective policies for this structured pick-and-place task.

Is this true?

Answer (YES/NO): NO